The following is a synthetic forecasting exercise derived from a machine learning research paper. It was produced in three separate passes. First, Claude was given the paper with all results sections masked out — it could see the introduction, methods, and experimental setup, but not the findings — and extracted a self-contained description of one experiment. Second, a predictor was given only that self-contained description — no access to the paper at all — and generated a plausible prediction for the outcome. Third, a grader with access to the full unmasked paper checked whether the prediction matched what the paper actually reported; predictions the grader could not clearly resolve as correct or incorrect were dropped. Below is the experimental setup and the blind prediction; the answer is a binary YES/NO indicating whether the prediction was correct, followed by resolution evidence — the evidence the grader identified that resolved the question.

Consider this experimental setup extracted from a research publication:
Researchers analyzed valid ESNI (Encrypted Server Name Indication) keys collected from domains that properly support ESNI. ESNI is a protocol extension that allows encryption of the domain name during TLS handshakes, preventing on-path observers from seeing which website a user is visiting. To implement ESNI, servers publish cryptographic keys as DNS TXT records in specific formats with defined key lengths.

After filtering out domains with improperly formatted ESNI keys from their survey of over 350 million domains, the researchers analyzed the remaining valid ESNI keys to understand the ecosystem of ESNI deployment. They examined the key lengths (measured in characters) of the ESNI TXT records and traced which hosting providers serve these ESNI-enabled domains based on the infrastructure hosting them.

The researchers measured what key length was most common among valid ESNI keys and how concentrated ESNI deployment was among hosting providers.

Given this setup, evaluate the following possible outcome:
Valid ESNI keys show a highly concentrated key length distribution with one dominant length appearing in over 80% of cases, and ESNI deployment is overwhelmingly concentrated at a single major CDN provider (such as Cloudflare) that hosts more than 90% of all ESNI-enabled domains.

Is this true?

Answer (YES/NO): YES